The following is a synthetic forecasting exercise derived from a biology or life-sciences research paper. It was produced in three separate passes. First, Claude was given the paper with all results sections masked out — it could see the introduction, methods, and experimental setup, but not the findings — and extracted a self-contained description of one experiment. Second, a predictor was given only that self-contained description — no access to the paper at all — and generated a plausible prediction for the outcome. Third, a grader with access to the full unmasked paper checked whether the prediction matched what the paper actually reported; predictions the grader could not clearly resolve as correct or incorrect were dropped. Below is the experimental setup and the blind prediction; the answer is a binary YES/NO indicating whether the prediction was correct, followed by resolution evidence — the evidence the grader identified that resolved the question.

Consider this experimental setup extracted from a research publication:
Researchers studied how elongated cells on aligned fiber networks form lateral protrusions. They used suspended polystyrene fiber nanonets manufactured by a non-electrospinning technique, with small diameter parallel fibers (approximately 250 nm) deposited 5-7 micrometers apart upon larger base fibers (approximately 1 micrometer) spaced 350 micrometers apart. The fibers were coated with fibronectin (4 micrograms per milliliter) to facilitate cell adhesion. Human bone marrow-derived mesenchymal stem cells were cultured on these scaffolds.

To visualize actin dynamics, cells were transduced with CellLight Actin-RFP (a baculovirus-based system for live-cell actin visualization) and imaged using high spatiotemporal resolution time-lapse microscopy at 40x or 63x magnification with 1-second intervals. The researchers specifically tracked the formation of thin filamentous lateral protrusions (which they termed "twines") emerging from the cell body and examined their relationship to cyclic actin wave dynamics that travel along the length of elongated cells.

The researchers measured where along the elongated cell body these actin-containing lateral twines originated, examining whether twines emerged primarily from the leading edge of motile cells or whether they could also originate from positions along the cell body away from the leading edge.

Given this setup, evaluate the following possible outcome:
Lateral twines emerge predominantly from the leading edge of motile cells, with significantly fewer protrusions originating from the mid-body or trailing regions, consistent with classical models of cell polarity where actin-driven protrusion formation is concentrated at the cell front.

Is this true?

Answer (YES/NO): NO